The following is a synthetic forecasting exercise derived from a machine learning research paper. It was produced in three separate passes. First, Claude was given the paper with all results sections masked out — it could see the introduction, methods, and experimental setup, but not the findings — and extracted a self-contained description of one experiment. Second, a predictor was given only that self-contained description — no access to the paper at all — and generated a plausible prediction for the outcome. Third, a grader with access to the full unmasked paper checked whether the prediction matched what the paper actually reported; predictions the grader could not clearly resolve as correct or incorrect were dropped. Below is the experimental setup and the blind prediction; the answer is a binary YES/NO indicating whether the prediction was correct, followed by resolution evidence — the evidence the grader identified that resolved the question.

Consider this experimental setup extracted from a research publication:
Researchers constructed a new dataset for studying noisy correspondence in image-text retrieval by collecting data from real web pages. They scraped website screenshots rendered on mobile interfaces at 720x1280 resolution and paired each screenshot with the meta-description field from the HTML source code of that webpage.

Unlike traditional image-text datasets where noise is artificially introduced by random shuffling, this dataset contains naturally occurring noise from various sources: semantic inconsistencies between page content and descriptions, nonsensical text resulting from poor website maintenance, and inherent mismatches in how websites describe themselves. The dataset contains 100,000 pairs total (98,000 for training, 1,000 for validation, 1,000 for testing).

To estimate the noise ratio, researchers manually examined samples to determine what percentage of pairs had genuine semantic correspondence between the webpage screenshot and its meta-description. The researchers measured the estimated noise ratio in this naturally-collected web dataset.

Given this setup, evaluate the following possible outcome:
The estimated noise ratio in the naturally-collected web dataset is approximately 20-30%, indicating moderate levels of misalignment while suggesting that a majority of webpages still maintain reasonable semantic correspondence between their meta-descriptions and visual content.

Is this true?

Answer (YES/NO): NO